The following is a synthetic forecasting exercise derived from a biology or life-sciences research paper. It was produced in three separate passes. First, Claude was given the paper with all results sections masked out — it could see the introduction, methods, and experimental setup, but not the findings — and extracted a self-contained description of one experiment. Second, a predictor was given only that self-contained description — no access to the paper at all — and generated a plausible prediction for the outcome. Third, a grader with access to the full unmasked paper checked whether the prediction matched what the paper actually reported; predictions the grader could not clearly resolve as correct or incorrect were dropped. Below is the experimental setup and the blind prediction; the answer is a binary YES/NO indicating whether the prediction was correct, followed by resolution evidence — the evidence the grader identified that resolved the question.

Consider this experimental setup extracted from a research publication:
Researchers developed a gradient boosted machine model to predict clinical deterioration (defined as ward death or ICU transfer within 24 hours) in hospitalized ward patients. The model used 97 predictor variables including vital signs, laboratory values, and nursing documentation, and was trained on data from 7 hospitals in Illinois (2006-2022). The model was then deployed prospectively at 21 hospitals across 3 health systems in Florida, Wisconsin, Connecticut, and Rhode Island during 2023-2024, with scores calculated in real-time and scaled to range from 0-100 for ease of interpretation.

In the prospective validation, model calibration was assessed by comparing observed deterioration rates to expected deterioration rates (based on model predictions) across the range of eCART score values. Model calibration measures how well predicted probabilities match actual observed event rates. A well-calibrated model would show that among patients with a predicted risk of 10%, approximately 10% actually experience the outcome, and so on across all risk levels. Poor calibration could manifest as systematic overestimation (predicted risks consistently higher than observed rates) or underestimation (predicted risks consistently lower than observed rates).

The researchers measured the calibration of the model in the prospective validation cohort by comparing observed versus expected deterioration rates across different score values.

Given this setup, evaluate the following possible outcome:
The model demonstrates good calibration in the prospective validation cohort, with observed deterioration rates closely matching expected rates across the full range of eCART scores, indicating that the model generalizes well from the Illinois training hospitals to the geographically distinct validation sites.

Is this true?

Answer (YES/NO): YES